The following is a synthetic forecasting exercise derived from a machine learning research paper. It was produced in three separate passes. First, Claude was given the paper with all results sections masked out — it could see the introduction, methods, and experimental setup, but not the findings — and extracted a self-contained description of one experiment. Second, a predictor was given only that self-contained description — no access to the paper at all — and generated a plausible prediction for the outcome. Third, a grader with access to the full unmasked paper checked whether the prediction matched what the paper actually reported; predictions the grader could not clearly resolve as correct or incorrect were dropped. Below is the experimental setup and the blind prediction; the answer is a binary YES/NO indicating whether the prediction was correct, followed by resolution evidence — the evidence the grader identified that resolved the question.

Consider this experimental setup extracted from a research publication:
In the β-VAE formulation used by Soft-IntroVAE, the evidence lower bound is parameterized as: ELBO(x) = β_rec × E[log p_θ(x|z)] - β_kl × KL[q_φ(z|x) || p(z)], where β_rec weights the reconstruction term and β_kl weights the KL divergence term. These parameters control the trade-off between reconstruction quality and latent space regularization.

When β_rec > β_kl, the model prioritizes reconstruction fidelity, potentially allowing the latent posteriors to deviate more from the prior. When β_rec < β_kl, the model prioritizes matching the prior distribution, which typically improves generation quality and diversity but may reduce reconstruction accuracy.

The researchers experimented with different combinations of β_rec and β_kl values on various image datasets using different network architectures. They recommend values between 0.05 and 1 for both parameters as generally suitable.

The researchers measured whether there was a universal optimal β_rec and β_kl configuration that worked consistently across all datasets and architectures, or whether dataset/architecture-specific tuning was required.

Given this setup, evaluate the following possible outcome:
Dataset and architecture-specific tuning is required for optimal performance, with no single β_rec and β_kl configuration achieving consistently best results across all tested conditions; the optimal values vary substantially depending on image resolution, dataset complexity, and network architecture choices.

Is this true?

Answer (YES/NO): YES